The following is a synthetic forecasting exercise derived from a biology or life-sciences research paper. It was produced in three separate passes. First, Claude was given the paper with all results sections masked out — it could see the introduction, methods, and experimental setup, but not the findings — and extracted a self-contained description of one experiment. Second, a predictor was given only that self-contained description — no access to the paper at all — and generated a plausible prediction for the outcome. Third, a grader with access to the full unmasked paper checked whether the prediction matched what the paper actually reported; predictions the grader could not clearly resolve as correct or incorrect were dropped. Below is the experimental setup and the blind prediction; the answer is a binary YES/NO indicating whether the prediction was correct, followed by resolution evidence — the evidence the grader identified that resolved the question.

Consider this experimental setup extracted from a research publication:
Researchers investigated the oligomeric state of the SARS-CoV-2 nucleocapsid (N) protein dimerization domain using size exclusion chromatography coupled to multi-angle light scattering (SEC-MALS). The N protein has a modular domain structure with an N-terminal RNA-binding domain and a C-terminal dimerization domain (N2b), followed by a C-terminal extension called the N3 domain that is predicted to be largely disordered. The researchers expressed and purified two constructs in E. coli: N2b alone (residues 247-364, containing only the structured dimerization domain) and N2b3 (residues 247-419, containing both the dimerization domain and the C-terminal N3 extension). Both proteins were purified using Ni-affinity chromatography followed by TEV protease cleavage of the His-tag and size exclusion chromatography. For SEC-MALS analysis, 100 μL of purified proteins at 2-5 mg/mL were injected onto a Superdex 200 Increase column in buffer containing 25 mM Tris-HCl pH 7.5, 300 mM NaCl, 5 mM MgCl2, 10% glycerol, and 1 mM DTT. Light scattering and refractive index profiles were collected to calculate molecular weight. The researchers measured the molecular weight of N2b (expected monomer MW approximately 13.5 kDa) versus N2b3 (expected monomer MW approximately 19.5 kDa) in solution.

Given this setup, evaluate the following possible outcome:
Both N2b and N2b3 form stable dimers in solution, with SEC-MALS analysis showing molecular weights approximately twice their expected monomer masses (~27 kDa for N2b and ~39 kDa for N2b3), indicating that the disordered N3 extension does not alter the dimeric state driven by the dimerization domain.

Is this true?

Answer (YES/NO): NO